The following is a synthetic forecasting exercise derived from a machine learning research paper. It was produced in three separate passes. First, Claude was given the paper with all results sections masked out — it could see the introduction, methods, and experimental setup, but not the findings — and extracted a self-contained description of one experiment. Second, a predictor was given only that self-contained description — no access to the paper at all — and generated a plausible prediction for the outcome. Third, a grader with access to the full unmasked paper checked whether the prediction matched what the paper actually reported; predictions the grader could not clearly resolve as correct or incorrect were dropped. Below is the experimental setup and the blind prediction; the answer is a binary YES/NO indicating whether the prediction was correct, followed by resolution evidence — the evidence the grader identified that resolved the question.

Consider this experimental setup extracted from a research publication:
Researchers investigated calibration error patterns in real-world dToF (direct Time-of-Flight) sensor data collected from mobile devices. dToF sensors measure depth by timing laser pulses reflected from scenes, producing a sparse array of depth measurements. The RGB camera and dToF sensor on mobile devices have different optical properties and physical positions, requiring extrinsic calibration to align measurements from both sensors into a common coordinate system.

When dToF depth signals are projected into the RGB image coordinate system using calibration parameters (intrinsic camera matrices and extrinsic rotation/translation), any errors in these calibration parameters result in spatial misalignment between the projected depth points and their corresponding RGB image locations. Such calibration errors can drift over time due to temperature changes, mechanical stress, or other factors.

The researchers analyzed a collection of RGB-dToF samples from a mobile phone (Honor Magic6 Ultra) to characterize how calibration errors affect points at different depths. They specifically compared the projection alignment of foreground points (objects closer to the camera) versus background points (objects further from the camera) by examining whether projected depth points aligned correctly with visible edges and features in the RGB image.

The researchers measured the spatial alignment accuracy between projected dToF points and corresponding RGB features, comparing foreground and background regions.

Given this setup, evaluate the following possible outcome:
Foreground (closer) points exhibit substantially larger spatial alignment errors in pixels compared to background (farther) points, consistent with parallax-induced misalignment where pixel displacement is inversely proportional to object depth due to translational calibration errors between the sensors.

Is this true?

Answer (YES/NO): NO